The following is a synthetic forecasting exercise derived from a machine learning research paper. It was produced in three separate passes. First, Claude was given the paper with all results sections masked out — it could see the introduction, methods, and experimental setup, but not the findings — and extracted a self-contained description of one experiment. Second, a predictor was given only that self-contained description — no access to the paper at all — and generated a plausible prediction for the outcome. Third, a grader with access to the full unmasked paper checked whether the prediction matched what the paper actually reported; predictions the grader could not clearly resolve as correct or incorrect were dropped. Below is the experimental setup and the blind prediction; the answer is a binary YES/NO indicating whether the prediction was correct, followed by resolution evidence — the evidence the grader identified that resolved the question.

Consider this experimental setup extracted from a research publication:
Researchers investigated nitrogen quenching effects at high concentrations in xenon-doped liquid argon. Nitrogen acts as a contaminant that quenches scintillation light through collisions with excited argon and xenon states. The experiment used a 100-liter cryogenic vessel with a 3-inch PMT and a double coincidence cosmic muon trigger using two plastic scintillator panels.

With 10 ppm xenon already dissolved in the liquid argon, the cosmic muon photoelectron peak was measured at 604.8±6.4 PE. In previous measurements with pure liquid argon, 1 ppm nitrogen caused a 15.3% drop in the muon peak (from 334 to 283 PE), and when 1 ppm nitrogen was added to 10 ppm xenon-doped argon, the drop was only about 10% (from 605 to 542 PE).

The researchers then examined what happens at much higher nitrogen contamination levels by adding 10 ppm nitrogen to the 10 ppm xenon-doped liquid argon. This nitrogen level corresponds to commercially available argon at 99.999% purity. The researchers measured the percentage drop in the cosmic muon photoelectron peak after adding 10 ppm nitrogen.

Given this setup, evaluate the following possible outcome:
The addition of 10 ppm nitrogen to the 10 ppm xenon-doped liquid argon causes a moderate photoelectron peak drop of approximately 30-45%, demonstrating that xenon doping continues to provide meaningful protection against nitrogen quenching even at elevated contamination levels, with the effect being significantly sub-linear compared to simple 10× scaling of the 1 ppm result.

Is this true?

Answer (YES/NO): NO